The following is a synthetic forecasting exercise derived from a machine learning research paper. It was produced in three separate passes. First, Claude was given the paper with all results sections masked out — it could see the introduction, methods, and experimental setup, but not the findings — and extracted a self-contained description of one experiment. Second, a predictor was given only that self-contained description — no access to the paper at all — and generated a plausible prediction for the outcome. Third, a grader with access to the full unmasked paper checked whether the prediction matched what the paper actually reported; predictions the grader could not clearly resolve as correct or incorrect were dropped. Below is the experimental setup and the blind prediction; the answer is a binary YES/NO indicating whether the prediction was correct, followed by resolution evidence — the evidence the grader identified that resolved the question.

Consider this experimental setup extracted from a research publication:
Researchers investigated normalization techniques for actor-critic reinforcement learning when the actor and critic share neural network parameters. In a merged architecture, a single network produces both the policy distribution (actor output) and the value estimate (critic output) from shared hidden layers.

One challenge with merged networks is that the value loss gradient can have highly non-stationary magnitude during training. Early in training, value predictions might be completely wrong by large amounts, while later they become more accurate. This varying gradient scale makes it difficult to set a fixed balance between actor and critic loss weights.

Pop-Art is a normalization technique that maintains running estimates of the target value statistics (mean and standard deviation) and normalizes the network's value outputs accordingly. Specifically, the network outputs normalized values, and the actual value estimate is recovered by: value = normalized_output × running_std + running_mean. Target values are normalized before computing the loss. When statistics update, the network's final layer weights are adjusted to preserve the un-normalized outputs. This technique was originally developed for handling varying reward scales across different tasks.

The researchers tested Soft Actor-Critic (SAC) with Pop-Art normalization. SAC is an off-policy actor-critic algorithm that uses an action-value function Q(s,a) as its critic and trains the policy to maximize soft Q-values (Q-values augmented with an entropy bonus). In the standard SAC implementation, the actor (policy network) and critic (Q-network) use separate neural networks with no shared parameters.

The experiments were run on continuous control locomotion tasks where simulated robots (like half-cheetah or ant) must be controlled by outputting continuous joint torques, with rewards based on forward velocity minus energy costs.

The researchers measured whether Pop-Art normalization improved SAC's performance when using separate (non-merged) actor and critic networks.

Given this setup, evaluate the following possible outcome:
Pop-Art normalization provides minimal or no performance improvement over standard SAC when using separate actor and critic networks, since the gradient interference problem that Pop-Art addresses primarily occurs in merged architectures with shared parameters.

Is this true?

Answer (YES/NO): NO